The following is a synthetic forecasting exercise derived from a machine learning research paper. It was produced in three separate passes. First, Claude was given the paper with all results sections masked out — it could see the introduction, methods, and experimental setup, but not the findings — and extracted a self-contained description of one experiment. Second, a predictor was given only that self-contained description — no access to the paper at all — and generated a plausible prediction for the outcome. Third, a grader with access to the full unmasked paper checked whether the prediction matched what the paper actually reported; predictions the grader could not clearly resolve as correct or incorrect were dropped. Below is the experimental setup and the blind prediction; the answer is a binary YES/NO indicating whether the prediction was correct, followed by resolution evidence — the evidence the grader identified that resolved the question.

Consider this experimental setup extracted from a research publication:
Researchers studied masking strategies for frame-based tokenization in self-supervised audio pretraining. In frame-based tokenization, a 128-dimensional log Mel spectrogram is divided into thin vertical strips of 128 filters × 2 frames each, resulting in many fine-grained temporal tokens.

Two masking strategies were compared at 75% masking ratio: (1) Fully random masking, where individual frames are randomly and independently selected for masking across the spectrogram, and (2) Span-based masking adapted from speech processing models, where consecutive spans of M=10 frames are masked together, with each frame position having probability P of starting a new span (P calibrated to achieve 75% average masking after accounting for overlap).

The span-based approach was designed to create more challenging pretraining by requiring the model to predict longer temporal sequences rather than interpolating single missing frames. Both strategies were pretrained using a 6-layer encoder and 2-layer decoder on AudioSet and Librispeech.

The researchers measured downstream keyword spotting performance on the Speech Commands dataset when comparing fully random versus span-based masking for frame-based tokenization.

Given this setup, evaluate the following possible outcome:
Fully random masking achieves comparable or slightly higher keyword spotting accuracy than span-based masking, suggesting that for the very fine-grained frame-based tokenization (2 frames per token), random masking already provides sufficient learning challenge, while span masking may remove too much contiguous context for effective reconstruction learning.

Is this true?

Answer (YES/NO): NO